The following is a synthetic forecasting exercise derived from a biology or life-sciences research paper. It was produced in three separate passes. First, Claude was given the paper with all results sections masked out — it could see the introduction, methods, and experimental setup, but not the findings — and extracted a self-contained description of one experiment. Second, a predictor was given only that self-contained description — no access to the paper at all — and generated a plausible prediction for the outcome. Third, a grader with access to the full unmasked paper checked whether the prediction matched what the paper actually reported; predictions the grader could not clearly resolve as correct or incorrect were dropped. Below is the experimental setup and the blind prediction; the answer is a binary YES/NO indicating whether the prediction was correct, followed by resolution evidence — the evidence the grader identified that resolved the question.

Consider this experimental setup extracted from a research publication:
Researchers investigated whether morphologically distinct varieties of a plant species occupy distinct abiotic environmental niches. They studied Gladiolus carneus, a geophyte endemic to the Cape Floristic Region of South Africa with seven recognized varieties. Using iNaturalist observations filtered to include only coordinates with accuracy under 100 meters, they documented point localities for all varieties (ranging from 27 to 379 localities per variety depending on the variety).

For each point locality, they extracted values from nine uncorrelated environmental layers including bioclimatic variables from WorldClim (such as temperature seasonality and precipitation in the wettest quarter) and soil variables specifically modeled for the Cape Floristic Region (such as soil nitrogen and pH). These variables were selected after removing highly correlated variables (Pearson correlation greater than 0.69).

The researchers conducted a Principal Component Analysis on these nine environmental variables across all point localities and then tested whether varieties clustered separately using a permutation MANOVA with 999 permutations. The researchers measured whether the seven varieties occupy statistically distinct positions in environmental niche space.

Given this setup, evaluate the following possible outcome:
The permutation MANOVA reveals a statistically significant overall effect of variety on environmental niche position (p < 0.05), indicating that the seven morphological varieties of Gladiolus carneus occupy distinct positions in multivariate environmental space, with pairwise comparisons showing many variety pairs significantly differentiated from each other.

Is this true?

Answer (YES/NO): YES